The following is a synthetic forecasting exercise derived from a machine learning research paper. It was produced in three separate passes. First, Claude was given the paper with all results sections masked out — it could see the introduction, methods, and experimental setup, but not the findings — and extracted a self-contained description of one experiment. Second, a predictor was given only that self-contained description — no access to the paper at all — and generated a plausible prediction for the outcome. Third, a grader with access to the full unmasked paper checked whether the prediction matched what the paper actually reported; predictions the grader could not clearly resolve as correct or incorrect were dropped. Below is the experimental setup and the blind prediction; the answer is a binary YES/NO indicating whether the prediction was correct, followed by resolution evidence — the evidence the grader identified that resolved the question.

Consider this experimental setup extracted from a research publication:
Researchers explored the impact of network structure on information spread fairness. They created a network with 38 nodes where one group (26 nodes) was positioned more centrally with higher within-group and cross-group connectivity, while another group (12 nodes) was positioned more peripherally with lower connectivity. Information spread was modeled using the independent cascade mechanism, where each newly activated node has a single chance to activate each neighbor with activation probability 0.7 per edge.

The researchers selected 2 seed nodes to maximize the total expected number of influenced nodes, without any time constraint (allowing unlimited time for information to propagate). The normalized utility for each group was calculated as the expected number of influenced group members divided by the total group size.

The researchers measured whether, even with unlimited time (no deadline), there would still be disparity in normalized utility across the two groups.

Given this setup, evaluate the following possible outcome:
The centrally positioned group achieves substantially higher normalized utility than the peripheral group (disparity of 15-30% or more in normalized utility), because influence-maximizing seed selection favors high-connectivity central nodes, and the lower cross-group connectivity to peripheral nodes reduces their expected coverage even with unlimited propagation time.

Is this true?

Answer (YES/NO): YES